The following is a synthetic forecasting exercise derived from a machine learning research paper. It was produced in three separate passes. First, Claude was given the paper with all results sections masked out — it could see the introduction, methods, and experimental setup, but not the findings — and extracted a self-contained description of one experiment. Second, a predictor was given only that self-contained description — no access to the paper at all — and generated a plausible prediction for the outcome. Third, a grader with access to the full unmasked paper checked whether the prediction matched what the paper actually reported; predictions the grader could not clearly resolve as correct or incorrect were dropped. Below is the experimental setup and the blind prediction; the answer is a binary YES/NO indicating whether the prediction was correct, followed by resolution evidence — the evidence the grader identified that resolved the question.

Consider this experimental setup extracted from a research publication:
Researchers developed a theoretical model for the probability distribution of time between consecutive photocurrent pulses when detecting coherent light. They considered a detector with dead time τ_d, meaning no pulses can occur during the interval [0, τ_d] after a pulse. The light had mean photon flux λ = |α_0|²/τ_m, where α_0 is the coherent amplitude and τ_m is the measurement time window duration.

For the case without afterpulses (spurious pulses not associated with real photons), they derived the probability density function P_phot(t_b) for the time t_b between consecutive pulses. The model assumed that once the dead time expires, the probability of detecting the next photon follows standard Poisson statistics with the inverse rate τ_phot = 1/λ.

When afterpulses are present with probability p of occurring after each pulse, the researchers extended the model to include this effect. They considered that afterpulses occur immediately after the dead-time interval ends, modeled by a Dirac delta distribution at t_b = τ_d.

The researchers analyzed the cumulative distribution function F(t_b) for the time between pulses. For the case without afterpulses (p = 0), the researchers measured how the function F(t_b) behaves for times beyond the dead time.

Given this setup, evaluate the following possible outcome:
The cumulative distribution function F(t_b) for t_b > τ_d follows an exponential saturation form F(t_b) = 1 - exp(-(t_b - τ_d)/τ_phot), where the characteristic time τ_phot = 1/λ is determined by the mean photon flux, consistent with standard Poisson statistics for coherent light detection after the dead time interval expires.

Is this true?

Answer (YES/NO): YES